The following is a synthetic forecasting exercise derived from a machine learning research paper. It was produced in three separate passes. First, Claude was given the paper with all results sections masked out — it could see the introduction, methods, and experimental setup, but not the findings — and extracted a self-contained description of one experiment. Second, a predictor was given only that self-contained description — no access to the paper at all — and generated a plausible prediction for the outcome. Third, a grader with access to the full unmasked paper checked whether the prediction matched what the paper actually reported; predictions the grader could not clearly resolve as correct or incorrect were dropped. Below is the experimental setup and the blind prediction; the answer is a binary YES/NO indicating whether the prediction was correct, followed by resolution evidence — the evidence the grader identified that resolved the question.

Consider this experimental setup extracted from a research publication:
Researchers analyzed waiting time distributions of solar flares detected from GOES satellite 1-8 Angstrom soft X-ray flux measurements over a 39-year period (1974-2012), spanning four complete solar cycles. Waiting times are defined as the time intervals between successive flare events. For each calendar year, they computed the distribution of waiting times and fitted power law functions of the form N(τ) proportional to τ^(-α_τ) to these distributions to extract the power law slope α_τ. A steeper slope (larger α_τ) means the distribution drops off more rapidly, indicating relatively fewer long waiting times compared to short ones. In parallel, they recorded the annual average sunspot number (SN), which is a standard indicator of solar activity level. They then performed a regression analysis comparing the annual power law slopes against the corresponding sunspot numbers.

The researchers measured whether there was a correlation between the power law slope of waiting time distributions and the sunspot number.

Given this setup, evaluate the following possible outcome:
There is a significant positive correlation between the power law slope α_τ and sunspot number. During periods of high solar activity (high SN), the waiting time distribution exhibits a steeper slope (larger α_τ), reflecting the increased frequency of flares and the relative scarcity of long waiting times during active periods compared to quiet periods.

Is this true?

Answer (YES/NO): YES